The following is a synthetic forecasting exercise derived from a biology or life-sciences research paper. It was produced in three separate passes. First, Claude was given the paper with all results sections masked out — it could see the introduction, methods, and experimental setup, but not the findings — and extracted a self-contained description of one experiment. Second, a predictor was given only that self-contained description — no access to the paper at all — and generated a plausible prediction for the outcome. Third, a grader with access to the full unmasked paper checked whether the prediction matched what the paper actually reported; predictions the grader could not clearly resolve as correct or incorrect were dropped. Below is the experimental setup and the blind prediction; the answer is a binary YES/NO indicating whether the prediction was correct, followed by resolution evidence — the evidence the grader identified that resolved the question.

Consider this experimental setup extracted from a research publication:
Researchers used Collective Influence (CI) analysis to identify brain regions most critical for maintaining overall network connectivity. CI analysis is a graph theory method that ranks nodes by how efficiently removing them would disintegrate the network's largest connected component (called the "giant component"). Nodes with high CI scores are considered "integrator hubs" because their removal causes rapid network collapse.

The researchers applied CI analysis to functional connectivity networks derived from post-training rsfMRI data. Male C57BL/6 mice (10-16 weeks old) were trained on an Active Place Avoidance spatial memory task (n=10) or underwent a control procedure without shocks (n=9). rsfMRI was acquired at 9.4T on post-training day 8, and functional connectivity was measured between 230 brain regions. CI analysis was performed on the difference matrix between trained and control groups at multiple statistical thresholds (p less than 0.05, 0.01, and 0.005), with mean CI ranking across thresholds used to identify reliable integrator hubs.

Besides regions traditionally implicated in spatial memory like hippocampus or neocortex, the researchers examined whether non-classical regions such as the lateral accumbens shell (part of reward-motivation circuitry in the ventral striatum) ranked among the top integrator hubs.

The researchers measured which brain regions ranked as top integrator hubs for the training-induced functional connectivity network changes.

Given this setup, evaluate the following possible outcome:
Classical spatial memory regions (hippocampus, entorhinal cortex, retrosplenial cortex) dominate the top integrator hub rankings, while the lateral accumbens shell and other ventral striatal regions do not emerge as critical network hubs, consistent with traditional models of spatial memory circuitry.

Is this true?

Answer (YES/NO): NO